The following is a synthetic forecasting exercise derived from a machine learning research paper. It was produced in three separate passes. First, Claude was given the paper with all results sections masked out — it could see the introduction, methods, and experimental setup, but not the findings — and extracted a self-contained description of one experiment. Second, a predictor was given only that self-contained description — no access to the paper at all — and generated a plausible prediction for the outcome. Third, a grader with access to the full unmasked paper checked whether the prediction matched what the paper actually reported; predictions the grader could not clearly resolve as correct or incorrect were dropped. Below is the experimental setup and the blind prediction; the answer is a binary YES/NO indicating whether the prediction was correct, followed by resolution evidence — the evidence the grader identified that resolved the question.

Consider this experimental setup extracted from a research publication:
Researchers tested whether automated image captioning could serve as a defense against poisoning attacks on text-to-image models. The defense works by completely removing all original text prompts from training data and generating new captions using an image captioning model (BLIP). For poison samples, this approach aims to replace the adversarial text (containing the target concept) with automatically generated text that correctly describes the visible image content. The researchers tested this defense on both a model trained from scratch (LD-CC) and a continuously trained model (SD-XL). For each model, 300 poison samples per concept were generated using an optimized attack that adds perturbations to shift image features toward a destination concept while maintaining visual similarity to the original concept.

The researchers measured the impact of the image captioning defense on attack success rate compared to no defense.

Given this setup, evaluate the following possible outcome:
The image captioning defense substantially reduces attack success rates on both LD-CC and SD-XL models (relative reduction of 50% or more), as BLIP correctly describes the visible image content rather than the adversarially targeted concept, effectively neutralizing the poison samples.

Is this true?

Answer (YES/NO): NO